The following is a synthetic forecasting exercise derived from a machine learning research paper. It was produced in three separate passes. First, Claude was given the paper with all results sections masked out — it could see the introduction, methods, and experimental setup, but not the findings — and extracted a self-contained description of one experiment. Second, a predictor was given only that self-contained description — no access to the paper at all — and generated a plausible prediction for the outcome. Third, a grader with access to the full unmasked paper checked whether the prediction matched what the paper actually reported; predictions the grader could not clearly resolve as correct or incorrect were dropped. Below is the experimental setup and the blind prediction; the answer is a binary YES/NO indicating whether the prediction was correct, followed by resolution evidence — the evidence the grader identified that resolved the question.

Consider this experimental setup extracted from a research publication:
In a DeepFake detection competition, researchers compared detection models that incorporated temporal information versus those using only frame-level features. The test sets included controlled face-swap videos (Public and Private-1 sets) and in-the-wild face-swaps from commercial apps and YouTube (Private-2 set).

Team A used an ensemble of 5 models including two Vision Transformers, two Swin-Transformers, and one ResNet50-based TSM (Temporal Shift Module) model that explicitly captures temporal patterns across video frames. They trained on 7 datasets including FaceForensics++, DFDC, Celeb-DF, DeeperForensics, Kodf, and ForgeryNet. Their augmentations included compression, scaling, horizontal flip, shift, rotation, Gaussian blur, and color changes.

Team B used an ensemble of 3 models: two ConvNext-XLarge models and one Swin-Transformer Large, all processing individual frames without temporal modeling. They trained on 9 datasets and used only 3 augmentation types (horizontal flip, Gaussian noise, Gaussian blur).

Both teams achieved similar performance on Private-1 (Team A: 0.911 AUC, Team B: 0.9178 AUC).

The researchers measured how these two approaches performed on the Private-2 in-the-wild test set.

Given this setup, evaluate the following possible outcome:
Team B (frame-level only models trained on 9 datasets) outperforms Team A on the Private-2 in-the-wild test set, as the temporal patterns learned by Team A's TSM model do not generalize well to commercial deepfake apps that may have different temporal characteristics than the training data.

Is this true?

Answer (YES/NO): YES